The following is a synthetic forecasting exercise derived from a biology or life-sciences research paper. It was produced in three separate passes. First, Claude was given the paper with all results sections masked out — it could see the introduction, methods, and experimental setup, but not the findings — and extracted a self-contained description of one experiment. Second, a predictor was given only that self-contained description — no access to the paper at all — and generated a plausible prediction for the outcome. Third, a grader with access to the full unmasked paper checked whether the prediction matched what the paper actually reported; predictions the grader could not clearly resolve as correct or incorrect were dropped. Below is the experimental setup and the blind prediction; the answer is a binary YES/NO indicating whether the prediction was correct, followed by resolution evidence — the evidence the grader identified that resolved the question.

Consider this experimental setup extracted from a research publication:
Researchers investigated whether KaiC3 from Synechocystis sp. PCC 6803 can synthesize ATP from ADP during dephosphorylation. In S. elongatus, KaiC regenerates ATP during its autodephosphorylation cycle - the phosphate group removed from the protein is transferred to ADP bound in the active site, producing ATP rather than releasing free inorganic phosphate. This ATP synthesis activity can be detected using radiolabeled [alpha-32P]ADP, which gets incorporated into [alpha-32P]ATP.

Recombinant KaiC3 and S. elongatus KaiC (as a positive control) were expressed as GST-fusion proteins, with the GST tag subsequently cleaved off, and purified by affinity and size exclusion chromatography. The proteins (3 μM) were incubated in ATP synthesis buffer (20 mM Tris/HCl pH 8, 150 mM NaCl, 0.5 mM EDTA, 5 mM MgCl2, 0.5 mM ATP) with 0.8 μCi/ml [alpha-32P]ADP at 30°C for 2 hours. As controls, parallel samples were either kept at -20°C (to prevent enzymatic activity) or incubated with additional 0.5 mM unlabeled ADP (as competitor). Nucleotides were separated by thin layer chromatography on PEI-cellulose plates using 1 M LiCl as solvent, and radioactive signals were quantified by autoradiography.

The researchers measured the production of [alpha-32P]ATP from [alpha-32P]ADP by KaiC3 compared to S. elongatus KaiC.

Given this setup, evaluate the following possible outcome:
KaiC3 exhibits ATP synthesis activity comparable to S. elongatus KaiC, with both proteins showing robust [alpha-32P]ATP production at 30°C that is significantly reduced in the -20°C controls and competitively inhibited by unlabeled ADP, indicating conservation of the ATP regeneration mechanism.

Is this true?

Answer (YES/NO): NO